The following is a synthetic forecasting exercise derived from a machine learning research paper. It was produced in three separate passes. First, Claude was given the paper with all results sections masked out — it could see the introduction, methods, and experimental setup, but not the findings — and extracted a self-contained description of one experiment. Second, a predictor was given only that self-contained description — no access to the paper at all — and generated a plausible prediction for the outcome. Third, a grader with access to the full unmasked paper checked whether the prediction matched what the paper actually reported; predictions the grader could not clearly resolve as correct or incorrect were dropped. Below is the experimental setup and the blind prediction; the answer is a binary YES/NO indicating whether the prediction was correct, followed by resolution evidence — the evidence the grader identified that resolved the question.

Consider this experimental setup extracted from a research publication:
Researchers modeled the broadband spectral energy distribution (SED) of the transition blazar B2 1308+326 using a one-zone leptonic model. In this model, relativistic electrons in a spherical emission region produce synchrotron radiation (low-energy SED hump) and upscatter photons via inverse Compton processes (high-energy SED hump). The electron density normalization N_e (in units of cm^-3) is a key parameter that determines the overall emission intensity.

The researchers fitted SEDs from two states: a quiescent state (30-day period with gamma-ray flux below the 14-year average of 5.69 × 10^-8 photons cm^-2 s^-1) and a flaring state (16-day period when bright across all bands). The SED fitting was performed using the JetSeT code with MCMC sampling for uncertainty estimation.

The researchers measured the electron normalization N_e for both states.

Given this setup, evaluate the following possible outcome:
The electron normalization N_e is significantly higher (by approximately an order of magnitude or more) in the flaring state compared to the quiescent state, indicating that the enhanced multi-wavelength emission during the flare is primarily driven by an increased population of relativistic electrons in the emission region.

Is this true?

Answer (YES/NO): NO